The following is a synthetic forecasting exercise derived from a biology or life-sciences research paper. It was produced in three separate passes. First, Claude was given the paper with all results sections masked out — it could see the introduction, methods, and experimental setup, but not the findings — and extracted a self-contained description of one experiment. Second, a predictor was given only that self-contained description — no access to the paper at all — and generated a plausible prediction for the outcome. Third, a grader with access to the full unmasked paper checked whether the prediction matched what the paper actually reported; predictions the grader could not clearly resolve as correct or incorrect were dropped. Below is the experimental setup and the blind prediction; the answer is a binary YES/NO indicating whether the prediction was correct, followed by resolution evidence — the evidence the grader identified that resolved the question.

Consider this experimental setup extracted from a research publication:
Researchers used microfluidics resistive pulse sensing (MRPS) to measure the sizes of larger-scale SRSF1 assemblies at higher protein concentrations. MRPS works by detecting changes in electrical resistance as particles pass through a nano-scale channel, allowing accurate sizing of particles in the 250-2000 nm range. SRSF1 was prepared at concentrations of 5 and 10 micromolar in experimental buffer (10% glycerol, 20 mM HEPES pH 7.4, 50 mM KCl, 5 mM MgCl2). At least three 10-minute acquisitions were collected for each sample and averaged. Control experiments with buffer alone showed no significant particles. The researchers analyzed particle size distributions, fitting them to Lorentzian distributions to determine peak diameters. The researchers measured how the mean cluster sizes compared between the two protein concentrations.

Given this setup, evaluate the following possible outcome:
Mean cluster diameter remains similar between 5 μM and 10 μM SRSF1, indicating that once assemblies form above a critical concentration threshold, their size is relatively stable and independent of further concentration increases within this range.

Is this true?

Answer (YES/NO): YES